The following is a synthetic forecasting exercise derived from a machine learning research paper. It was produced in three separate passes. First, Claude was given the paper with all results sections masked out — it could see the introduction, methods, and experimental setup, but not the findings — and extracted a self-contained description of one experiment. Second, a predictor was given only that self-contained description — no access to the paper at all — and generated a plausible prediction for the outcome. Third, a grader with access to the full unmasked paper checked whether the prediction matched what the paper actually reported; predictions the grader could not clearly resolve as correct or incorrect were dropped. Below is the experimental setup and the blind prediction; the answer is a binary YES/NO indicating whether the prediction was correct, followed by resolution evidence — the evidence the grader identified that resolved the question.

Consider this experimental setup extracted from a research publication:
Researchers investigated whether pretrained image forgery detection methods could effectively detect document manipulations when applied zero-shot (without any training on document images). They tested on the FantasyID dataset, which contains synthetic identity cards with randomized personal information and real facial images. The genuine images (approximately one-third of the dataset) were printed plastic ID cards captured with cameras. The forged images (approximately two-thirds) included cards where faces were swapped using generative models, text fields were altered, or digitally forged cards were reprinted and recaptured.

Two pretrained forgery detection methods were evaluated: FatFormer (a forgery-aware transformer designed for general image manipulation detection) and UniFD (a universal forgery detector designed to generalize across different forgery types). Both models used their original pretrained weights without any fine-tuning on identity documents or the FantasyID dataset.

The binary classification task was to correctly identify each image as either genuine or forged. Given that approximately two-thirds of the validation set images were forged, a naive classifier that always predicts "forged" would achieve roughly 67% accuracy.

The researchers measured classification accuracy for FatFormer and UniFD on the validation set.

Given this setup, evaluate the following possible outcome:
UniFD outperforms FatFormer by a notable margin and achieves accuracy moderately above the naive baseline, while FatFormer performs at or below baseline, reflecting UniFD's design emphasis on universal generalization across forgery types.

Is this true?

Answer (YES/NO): NO